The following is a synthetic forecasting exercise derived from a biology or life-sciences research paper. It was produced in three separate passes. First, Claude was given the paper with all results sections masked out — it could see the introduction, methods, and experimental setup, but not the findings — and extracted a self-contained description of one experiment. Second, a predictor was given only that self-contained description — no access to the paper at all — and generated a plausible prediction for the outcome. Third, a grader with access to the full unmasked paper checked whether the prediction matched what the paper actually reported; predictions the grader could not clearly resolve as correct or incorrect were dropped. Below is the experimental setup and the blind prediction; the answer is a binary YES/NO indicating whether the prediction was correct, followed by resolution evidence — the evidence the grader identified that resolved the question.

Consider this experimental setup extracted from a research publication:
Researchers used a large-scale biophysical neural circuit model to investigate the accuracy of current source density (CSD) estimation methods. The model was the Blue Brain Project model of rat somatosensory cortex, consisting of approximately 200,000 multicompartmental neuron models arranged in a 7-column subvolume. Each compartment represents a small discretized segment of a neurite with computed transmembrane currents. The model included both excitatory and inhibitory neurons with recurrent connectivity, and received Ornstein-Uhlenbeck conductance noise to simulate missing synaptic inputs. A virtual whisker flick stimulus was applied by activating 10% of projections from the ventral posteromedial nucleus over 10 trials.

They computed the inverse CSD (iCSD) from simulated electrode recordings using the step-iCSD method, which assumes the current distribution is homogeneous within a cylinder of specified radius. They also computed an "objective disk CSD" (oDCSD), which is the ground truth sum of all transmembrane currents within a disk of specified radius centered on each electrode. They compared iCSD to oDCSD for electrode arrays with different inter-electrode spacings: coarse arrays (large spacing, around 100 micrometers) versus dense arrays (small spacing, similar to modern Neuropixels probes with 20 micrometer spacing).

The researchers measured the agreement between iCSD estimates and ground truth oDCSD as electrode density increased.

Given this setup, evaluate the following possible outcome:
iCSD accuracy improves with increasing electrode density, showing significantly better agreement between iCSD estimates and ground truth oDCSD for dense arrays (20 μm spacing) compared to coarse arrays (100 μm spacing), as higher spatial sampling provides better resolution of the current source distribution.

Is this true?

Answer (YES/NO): NO